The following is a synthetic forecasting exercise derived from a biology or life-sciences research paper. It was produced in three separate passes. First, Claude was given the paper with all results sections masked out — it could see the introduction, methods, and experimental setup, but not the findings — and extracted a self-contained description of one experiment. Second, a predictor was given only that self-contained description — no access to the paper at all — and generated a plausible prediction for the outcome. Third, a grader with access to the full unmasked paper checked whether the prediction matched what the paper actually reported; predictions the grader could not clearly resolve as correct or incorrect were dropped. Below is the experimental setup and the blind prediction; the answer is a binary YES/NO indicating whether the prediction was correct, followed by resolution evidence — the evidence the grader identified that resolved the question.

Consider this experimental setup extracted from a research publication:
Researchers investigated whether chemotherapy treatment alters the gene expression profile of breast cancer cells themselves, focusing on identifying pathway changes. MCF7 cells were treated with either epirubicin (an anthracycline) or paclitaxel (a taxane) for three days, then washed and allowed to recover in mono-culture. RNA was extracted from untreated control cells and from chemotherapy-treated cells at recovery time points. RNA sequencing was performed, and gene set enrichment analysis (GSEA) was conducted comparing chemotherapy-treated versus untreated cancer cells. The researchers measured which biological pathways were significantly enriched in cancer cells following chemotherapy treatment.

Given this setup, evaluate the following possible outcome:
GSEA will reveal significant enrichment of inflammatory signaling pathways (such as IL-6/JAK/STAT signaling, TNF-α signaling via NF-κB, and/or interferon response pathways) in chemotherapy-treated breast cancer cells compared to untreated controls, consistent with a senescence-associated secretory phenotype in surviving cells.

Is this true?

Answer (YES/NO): NO